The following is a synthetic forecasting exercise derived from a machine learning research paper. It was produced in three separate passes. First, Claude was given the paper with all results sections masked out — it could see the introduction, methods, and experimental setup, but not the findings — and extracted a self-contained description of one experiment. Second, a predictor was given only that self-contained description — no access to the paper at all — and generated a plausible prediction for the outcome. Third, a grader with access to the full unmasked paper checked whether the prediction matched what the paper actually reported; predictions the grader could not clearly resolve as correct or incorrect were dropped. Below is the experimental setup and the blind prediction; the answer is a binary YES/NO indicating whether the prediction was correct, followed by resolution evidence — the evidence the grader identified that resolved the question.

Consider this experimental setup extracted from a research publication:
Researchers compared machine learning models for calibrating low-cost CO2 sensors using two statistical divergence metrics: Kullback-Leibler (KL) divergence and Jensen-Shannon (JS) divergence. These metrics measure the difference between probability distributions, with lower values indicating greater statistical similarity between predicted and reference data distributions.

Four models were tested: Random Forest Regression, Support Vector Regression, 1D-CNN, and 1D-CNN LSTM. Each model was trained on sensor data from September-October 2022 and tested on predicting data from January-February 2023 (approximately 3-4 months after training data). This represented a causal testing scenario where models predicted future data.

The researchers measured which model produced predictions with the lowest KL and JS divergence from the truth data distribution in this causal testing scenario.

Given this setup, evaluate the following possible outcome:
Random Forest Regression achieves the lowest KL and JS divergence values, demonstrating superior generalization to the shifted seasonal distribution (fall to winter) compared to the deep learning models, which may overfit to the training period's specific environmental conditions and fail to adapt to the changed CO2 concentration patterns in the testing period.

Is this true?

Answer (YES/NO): NO